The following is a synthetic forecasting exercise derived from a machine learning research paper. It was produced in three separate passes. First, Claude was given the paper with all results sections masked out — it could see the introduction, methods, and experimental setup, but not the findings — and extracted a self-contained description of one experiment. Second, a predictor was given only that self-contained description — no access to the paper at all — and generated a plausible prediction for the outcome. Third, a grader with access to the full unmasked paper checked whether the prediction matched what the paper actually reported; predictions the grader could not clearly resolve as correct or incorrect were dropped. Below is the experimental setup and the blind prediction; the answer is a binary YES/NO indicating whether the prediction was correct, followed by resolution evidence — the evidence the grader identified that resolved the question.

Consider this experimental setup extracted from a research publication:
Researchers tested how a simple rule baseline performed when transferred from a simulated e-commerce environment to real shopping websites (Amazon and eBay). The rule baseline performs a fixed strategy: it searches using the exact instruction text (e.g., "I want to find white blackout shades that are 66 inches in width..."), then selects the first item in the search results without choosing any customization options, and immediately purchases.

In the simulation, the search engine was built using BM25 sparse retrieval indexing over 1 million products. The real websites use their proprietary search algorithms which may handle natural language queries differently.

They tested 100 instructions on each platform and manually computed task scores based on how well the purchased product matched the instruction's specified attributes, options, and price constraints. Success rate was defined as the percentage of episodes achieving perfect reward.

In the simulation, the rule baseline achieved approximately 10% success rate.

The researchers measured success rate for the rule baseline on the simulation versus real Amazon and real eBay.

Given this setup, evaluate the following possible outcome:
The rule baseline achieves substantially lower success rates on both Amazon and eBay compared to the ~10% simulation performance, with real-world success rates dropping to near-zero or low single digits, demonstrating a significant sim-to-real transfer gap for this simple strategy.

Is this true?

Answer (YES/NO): NO